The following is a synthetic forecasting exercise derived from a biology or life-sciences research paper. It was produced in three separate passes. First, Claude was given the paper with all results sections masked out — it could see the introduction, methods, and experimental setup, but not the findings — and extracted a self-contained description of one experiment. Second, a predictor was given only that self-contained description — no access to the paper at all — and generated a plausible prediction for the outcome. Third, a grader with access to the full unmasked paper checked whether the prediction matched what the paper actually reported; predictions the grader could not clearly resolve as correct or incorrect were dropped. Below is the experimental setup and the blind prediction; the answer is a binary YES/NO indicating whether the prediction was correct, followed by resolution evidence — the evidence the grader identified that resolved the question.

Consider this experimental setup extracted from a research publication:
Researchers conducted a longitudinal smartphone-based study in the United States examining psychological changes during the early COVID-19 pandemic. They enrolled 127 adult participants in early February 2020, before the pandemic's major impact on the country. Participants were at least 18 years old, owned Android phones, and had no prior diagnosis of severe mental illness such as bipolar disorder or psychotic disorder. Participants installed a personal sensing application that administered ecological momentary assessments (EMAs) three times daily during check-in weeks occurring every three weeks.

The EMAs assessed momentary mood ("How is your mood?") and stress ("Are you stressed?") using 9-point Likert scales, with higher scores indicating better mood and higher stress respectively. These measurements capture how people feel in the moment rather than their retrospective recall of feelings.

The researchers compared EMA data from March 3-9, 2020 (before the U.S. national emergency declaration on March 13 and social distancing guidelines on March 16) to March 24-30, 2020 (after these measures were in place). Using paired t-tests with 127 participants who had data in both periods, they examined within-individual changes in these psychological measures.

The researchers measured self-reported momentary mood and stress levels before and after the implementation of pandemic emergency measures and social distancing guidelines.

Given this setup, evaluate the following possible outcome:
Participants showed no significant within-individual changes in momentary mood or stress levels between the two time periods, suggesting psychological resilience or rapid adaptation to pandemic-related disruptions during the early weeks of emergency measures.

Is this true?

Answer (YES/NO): NO